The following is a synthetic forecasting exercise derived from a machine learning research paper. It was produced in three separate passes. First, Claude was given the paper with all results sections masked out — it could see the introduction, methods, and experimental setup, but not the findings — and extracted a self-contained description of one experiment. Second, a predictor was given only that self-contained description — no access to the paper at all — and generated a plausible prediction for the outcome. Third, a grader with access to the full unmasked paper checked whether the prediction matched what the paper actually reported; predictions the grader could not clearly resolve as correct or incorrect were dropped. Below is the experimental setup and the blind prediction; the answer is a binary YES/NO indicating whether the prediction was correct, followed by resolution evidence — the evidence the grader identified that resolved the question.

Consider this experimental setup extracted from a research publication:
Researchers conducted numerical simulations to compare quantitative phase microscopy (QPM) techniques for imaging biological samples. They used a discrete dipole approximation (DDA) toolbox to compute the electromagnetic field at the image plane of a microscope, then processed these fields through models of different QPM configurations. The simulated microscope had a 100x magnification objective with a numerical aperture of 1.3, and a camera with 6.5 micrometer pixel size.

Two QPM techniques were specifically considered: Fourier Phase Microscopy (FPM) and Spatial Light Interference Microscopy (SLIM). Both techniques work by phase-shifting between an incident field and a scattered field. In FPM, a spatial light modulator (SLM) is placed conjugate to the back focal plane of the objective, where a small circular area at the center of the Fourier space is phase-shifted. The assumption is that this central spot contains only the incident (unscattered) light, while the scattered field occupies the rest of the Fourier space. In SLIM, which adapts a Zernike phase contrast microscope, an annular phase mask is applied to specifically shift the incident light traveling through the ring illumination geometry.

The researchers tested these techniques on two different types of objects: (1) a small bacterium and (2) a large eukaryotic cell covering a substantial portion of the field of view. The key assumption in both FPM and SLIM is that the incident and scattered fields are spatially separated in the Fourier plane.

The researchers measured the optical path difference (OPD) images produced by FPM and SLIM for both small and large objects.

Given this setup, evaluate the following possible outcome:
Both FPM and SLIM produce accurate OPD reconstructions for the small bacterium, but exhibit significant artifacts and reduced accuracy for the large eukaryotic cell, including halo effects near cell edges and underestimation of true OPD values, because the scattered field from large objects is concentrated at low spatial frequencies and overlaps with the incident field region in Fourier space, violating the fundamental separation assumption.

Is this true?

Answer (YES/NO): YES